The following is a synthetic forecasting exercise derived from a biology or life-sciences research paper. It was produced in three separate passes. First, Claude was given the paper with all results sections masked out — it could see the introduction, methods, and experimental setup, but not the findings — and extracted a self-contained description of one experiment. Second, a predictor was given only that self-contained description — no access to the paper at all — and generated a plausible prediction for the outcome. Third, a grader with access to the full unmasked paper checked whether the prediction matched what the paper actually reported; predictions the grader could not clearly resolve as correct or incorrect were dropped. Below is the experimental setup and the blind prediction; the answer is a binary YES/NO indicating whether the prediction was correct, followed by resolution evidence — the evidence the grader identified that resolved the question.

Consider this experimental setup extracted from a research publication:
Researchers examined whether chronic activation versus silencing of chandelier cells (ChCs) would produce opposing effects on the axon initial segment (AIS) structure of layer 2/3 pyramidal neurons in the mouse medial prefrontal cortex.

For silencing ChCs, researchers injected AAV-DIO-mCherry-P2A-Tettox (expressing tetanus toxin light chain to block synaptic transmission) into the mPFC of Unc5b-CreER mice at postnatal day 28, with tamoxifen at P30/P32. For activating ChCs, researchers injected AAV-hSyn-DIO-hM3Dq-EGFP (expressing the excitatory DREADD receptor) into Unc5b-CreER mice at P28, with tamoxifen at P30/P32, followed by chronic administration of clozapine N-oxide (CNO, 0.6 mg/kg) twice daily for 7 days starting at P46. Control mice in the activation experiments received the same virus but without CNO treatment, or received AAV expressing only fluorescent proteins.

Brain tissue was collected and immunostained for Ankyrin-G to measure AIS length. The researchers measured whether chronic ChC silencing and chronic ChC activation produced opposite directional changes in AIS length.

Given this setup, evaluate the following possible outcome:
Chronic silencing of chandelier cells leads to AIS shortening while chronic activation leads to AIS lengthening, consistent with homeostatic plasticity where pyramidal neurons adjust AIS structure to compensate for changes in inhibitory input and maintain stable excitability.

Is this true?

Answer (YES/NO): YES